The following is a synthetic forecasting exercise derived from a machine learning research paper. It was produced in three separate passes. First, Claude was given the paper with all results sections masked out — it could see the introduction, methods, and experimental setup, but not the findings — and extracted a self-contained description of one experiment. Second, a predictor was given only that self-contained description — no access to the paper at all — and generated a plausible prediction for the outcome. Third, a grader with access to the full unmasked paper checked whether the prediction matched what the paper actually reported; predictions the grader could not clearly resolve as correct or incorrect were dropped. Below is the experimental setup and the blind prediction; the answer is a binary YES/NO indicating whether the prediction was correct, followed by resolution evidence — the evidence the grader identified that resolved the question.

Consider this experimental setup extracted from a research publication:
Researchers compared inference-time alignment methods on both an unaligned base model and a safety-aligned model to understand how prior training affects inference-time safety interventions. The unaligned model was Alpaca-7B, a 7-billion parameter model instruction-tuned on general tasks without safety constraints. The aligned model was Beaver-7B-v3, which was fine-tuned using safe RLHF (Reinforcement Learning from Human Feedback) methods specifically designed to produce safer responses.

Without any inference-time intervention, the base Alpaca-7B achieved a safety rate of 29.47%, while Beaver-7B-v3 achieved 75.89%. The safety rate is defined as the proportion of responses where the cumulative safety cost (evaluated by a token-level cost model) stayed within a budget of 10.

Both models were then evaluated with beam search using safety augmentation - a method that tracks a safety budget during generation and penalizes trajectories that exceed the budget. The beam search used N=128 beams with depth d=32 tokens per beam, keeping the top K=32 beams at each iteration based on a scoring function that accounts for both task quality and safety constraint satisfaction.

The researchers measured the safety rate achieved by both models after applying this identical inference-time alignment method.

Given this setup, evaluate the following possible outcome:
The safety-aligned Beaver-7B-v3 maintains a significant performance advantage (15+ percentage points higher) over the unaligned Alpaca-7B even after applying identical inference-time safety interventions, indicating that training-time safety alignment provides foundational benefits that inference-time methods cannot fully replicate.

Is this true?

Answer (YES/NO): YES